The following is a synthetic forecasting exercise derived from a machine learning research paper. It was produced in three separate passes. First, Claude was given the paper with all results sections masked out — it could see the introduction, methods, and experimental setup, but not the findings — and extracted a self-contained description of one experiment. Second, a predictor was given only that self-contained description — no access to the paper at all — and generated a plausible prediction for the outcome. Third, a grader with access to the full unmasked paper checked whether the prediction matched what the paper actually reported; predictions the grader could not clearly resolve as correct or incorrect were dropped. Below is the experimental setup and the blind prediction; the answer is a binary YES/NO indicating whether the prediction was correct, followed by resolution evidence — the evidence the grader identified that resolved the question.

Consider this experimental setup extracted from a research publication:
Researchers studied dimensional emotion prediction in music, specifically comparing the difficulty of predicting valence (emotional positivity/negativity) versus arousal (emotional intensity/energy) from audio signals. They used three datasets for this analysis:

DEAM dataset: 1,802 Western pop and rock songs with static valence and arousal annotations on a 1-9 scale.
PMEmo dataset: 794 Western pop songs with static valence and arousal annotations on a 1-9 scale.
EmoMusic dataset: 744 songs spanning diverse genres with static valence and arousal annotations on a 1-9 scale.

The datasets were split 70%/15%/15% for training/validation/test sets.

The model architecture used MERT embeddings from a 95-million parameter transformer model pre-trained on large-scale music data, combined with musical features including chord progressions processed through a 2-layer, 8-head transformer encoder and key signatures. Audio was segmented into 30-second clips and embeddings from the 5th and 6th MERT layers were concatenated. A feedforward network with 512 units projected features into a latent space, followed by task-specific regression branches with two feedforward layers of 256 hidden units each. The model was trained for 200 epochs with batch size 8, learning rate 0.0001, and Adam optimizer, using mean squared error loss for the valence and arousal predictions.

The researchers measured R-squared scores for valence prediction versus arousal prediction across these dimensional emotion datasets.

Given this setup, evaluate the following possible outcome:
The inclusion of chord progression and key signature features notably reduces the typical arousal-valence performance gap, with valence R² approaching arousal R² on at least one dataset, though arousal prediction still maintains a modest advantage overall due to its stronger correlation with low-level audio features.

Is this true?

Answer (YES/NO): NO